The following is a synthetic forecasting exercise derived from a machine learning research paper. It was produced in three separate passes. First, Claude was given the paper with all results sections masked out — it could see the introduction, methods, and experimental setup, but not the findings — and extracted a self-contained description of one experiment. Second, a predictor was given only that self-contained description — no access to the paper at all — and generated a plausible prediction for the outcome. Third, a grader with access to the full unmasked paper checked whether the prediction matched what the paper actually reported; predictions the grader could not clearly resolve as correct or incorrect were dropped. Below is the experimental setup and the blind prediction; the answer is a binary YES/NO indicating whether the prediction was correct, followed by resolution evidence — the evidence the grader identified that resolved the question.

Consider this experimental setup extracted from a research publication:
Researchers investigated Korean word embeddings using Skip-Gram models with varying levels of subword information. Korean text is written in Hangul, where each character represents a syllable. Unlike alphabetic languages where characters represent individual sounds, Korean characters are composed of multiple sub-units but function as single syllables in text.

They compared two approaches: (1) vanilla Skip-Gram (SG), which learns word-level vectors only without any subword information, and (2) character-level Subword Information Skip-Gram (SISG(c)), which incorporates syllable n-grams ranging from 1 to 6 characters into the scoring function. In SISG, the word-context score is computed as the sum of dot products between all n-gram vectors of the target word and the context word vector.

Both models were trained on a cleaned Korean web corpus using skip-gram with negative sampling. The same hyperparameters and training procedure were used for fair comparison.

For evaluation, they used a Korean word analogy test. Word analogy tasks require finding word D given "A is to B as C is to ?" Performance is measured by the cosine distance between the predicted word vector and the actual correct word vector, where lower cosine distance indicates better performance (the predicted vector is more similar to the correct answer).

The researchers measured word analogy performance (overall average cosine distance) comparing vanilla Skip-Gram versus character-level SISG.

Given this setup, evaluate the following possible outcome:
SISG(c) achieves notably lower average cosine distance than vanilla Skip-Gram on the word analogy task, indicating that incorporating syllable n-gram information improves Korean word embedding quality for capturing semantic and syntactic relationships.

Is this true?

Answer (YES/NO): NO